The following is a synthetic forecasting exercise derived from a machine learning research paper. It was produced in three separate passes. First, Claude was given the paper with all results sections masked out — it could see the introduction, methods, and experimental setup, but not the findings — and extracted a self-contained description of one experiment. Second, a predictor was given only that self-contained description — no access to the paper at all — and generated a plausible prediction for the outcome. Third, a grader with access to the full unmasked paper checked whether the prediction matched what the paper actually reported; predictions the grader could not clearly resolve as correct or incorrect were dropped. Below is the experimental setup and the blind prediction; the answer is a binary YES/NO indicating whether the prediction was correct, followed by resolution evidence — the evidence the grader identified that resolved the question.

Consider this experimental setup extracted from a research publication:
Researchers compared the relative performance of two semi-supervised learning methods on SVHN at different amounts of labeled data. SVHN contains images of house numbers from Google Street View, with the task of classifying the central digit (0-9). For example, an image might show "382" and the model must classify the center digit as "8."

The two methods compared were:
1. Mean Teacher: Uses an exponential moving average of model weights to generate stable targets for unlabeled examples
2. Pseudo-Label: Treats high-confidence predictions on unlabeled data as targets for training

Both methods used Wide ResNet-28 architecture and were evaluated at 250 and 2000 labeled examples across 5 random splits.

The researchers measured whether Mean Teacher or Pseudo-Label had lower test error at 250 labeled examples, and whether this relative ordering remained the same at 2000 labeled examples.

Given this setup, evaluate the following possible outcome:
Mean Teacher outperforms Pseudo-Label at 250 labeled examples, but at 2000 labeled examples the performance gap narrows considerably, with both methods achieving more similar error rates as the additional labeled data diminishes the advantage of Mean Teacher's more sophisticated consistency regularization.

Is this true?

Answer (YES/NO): YES